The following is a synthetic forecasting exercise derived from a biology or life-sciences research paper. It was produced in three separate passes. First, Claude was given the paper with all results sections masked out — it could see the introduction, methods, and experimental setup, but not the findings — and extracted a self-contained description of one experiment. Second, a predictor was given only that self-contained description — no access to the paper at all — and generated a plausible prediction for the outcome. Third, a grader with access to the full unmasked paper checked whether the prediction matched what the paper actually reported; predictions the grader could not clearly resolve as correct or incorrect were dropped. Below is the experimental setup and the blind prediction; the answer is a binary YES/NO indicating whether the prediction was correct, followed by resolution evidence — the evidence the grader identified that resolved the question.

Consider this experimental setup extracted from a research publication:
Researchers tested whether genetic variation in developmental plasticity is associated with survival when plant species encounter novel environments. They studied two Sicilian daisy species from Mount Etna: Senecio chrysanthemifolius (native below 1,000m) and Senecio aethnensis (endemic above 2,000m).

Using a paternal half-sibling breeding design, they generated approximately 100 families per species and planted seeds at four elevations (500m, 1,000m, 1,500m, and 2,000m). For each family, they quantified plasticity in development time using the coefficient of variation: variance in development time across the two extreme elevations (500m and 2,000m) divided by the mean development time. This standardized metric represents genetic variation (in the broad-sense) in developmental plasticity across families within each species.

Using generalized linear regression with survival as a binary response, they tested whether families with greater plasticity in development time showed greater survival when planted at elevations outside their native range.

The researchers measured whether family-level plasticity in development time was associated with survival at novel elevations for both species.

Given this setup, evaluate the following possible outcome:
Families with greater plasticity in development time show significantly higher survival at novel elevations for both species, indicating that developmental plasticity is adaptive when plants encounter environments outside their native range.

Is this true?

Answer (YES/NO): NO